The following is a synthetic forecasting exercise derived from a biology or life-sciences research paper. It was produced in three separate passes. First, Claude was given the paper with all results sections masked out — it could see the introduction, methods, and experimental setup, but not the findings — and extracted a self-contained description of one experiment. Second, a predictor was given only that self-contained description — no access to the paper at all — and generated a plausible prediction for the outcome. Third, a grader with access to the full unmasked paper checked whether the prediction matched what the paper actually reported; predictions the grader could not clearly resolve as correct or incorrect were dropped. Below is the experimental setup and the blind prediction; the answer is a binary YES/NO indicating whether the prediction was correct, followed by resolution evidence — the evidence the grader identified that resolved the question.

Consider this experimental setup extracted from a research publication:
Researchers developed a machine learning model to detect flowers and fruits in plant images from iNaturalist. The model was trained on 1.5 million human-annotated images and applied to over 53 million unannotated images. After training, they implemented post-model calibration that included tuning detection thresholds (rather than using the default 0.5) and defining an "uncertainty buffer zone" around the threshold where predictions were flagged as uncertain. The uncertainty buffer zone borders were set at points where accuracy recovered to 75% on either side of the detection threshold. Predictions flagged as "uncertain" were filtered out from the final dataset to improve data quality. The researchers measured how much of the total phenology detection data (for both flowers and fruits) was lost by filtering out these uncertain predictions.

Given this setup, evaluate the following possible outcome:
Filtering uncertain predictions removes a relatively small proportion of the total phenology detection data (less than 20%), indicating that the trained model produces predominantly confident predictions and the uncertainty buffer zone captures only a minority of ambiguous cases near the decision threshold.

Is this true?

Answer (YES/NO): YES